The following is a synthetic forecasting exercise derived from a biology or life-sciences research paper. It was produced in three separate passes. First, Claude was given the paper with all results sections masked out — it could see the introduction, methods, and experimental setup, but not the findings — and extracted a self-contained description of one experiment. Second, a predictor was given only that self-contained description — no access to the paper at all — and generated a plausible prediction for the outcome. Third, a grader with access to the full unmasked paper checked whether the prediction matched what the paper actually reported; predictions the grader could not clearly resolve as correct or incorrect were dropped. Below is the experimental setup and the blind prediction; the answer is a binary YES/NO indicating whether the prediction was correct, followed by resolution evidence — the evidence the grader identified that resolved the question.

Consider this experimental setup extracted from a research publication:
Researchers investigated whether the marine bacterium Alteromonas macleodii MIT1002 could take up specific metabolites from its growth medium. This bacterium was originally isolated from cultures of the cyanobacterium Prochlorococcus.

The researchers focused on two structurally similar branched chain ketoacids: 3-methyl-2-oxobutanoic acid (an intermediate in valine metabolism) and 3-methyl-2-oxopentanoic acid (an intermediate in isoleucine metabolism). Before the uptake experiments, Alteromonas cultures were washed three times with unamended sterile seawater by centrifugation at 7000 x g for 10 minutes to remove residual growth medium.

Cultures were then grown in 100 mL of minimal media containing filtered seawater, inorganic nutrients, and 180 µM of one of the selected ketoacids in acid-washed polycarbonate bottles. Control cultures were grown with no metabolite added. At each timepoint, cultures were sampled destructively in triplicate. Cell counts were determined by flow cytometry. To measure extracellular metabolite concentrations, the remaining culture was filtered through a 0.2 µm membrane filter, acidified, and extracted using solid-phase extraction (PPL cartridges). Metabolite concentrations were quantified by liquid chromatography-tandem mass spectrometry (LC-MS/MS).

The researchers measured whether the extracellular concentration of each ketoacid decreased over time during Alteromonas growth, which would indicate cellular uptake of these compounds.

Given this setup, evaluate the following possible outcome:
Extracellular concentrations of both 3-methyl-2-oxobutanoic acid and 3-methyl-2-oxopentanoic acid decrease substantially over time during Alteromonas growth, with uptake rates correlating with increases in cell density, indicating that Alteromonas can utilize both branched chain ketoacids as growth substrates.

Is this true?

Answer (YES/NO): NO